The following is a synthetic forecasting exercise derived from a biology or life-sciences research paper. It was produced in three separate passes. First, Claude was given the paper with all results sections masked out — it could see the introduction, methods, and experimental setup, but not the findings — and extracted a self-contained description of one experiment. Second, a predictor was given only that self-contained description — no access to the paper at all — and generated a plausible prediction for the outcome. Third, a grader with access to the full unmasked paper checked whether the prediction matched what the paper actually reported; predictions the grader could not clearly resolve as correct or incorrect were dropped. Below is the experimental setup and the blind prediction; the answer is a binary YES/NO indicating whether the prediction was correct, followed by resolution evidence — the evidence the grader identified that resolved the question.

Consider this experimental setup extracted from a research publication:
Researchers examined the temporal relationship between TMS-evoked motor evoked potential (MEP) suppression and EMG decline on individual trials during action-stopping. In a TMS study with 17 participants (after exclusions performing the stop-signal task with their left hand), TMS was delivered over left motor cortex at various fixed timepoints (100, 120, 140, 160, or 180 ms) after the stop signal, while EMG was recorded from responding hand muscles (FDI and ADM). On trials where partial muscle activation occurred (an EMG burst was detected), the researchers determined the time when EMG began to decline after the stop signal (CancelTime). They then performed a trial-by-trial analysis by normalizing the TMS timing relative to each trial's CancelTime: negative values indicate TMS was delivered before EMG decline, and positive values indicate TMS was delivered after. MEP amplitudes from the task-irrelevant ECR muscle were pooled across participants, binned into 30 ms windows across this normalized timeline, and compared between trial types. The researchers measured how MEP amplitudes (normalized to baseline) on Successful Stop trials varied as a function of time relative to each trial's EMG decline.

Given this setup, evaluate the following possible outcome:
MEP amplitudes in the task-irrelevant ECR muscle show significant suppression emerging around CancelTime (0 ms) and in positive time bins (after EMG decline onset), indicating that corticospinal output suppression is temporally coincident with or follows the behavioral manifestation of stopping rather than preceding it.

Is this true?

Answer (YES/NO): NO